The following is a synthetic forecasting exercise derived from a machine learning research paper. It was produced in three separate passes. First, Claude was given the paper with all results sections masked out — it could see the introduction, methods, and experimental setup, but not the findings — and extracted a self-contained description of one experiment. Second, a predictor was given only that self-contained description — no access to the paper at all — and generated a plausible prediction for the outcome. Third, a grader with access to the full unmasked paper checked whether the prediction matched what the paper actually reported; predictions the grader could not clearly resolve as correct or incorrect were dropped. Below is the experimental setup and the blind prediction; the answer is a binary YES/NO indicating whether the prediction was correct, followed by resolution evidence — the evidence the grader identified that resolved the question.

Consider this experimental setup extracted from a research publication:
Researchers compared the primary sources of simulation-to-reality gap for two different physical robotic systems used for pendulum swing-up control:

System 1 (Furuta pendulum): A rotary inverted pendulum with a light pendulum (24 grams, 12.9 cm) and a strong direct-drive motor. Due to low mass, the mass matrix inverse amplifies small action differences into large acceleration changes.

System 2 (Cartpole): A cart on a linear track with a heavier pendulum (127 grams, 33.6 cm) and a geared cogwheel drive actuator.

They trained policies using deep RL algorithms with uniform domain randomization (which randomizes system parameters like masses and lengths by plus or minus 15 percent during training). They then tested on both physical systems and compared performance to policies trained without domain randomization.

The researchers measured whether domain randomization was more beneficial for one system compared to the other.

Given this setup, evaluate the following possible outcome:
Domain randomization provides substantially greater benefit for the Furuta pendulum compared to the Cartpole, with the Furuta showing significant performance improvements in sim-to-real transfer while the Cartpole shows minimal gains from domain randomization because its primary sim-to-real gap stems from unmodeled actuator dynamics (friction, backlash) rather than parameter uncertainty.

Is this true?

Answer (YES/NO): YES